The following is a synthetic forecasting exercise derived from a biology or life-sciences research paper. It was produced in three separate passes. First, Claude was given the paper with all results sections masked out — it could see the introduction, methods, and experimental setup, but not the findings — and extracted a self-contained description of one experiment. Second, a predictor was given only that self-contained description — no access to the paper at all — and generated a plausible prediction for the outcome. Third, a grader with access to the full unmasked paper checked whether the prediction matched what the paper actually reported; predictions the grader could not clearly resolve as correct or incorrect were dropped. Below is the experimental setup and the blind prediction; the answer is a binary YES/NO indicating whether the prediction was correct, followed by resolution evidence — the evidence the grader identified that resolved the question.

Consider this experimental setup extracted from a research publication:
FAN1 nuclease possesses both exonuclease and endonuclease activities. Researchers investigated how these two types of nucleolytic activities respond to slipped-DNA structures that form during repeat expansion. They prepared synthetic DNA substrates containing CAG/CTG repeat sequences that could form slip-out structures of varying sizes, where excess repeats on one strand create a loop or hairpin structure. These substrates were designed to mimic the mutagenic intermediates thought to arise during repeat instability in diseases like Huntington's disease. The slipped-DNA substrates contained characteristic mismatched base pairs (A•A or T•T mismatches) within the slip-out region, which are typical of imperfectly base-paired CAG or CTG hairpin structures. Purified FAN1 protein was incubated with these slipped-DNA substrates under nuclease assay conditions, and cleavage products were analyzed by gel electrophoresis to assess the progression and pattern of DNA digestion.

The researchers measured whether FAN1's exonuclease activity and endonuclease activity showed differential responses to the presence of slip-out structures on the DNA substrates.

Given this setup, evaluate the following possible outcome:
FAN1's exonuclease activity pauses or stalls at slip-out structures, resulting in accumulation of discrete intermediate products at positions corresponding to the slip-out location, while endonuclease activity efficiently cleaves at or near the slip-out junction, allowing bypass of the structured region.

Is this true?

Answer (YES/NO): NO